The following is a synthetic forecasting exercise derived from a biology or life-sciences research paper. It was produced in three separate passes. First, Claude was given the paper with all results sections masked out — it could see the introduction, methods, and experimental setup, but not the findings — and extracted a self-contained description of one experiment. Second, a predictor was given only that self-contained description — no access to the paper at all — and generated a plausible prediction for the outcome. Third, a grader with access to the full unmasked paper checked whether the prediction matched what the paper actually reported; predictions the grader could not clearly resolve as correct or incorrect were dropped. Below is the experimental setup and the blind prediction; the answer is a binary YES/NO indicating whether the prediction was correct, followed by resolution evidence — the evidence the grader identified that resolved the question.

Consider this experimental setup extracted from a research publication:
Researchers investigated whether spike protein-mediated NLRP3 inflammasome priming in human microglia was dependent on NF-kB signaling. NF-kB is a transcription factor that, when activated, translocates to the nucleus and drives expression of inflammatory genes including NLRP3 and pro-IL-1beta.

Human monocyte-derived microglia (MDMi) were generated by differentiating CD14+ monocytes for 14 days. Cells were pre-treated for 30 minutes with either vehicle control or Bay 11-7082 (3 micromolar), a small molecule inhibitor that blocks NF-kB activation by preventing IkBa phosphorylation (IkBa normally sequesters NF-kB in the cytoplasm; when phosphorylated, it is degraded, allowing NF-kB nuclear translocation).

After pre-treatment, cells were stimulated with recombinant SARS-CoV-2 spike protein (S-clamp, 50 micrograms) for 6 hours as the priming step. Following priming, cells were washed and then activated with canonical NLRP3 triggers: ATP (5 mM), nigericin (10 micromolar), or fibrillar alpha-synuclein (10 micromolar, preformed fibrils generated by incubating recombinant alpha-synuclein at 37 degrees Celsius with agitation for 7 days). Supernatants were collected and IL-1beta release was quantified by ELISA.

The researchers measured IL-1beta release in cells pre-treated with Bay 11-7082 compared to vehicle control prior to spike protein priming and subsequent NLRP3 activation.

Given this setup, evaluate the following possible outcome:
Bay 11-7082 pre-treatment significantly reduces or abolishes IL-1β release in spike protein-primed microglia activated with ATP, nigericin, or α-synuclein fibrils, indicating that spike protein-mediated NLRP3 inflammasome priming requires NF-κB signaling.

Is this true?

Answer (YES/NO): YES